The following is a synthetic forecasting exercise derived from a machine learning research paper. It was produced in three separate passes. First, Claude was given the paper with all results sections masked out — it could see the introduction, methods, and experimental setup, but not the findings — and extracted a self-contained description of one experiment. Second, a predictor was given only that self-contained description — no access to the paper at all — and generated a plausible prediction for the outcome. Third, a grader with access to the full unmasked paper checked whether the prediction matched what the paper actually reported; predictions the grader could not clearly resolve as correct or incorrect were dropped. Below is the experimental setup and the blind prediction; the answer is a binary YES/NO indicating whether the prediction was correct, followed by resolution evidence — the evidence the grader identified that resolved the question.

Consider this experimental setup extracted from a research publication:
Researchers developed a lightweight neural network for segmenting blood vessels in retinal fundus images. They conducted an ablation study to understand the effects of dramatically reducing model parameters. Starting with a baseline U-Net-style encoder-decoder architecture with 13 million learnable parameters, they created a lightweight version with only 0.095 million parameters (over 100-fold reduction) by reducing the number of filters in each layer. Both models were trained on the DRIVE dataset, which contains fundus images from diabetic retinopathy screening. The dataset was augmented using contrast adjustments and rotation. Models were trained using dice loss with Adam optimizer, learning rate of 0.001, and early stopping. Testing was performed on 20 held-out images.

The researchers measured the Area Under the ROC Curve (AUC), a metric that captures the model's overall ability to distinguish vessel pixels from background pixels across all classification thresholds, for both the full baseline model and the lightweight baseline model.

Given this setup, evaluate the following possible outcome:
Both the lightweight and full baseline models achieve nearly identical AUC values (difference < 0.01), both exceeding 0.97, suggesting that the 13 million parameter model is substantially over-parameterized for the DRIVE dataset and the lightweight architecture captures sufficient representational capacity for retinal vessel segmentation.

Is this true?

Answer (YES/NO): NO